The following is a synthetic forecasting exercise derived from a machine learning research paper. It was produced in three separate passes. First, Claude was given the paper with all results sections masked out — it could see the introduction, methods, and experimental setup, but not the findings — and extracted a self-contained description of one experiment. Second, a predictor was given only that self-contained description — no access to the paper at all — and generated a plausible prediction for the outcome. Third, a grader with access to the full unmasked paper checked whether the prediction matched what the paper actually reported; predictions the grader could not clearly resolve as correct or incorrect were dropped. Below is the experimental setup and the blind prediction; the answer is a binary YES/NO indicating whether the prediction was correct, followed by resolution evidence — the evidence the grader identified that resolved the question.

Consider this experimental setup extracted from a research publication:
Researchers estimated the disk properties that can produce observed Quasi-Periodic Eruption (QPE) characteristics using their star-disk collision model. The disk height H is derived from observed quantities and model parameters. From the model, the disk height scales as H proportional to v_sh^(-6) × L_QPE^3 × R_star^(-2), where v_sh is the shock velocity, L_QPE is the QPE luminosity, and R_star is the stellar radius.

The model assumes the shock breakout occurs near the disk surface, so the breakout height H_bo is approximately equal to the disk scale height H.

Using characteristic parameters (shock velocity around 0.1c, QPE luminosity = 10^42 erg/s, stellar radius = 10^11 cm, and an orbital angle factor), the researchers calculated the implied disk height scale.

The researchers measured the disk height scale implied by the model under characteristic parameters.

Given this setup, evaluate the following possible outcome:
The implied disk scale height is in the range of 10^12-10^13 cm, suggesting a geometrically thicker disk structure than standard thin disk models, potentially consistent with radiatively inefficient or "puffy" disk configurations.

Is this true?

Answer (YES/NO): YES